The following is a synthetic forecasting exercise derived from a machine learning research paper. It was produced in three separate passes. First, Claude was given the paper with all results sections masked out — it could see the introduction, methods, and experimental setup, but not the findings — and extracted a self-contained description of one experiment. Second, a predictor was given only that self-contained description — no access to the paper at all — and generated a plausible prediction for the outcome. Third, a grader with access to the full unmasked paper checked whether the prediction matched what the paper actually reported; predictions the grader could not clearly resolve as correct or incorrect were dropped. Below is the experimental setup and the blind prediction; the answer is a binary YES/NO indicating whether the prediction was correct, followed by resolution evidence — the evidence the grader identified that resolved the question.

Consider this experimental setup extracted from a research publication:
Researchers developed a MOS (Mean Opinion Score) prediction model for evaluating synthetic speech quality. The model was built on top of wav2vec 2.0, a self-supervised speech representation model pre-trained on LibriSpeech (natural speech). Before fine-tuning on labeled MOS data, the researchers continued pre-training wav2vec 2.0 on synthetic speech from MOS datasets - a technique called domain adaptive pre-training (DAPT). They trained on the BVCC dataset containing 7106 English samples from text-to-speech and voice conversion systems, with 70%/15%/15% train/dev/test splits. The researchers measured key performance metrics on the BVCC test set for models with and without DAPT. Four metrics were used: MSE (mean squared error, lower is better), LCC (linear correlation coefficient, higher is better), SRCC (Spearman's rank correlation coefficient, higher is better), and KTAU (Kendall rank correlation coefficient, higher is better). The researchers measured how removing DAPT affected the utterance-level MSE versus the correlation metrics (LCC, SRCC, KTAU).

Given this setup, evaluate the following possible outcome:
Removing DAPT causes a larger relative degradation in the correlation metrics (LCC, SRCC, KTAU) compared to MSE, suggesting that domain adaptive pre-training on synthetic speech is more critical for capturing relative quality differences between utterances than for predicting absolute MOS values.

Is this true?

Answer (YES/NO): NO